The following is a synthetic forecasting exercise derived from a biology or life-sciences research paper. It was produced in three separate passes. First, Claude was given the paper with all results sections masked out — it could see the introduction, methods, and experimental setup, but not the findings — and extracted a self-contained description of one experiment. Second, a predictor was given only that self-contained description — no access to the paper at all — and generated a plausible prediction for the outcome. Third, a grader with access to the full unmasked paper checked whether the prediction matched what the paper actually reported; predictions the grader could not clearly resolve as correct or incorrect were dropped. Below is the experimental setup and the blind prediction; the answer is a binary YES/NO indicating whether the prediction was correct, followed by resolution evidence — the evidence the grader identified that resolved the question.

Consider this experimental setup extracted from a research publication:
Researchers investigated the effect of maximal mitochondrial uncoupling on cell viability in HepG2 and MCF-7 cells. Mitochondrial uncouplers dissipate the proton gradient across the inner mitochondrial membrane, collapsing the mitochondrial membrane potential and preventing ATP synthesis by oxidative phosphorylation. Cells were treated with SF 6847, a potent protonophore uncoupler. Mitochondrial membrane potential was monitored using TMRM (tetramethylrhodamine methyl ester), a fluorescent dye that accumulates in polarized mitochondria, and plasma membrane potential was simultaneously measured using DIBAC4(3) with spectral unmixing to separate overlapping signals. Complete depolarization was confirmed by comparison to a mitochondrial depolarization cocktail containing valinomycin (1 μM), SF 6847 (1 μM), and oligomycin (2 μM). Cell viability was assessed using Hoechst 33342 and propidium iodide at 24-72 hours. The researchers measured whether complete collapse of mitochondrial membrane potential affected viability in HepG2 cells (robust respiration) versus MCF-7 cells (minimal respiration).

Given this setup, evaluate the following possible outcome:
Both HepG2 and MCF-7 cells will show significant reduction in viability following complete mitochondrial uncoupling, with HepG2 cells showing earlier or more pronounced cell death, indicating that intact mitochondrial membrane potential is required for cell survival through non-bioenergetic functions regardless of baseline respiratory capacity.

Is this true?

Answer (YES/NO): NO